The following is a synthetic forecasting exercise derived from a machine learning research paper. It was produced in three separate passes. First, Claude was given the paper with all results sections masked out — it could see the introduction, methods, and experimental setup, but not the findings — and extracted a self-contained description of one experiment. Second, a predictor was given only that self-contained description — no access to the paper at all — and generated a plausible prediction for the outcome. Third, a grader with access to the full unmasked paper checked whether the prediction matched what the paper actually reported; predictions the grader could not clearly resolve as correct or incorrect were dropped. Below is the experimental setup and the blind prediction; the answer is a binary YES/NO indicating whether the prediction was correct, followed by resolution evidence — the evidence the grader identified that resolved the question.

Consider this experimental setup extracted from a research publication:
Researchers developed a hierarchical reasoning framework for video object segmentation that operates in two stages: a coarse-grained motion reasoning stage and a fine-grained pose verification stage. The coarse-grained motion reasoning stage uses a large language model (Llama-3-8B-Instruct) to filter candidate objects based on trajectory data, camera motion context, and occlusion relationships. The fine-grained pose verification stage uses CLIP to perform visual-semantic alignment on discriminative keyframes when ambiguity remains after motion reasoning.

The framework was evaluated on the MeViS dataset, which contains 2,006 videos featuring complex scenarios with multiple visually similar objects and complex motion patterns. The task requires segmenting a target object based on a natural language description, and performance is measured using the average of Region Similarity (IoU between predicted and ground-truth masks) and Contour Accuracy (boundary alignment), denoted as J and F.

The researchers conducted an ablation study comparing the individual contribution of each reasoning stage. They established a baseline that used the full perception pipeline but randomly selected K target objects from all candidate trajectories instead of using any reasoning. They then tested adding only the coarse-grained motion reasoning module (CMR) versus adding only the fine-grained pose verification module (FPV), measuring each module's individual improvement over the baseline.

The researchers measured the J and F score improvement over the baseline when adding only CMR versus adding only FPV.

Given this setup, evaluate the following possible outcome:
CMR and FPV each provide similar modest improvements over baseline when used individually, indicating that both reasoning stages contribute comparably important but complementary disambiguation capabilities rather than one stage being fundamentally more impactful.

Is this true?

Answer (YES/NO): NO